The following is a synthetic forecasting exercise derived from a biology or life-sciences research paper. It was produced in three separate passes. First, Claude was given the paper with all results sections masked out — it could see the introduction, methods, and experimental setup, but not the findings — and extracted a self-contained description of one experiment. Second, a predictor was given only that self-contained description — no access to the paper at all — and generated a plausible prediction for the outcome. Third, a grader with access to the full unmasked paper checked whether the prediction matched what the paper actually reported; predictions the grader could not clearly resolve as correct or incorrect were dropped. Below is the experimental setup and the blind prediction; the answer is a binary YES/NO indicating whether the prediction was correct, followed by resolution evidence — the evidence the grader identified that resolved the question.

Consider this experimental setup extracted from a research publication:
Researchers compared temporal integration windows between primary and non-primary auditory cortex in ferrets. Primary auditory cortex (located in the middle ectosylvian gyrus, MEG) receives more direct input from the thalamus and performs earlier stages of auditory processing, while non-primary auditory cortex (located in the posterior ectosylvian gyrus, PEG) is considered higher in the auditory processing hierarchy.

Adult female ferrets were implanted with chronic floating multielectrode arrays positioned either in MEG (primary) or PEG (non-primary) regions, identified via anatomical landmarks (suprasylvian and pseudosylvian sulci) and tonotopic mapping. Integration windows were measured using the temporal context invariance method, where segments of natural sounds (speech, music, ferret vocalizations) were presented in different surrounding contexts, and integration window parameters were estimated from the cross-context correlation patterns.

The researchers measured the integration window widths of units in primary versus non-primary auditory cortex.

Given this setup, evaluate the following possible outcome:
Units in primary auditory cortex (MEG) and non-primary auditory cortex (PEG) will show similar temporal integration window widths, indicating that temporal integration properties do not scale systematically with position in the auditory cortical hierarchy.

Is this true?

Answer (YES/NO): NO